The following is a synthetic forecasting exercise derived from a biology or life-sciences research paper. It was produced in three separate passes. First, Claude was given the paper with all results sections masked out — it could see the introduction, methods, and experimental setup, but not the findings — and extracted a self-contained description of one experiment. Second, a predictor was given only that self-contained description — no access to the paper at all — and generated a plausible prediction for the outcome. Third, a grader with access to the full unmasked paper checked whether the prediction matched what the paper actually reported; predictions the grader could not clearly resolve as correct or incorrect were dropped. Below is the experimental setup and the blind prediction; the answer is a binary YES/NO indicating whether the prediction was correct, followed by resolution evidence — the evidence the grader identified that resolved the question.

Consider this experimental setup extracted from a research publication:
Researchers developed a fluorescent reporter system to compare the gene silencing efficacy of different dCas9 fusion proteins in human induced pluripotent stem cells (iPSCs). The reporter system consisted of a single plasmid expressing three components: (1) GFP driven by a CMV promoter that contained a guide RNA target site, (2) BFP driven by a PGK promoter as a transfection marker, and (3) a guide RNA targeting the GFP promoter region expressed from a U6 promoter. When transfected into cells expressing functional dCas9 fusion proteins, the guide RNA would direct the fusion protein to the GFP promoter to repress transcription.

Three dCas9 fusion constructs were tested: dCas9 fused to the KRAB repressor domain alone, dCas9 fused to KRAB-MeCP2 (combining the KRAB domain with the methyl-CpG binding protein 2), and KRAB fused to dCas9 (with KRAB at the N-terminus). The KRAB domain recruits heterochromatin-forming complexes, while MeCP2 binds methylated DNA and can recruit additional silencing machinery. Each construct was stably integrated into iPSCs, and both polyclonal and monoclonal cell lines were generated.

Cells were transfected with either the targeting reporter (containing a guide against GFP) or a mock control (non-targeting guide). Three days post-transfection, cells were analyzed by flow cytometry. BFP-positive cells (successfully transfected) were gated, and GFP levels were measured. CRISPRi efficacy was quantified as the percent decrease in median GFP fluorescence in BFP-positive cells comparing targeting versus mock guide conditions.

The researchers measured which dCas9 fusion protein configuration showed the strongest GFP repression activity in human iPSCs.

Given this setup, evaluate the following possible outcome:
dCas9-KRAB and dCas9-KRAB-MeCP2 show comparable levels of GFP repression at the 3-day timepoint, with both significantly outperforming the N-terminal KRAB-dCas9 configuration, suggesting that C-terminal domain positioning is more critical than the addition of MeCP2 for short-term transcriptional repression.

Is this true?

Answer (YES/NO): NO